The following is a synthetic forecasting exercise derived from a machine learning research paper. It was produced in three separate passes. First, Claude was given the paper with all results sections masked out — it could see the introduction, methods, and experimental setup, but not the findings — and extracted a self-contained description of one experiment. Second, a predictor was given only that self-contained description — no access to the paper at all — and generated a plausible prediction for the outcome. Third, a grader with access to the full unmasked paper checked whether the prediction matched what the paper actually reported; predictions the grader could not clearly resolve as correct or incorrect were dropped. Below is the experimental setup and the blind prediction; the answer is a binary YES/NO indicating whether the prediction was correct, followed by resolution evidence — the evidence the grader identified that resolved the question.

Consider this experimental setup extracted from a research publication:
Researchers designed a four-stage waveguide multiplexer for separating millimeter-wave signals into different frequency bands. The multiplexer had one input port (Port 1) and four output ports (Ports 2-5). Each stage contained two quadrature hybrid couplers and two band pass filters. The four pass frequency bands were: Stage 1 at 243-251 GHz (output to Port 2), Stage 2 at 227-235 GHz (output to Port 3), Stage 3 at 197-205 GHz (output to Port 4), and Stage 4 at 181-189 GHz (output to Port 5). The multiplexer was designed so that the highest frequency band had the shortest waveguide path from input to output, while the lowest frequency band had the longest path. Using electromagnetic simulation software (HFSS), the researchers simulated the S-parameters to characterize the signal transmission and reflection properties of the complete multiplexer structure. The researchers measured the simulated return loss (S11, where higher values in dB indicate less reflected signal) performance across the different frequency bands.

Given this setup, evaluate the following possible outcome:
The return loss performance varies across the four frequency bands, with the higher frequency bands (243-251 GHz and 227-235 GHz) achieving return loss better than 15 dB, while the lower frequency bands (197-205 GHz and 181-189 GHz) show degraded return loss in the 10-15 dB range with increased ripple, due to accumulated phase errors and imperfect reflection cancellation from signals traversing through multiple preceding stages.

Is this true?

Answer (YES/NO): NO